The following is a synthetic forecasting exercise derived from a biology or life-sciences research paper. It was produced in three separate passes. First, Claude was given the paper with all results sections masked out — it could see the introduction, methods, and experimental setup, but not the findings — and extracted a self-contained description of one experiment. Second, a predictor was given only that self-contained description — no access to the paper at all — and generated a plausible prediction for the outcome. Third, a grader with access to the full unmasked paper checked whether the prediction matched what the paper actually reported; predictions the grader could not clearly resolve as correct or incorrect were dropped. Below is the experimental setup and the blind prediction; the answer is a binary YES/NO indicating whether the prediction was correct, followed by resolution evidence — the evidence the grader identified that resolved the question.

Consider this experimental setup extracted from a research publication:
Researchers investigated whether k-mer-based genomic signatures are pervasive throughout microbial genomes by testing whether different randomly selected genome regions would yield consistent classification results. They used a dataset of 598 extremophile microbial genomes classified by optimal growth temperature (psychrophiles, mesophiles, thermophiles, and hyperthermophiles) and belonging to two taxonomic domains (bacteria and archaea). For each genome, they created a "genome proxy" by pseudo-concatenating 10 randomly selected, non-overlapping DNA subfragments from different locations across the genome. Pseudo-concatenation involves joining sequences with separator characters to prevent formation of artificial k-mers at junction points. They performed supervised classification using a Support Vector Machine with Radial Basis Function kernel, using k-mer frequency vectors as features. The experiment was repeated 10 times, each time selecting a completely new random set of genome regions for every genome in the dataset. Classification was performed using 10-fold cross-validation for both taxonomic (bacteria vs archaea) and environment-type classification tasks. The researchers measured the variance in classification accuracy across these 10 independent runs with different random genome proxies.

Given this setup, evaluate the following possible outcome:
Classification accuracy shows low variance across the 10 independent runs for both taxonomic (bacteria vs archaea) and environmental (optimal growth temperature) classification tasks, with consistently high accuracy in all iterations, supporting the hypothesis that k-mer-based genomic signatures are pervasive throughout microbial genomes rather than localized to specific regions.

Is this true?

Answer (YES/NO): NO